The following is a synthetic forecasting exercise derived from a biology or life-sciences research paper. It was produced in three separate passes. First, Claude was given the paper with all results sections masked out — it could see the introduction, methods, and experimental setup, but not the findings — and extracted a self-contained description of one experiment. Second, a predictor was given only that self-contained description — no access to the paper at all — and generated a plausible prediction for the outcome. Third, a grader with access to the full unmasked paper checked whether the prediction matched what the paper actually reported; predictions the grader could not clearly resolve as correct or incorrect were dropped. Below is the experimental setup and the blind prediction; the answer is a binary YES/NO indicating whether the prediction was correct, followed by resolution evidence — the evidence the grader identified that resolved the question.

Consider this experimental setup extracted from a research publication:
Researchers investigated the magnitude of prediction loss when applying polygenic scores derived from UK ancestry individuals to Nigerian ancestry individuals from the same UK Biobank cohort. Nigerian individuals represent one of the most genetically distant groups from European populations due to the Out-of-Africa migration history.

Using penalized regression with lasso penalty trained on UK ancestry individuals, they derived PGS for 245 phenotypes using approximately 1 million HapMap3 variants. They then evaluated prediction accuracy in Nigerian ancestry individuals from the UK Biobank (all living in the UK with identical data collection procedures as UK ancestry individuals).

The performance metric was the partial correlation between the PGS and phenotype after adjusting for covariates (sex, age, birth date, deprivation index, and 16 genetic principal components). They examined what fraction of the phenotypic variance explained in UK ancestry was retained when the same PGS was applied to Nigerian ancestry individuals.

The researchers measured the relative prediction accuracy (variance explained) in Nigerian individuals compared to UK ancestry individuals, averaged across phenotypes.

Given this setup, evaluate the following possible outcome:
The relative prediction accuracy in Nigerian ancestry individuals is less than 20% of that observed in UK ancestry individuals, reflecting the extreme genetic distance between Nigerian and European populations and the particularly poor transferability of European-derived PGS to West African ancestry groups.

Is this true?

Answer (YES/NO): YES